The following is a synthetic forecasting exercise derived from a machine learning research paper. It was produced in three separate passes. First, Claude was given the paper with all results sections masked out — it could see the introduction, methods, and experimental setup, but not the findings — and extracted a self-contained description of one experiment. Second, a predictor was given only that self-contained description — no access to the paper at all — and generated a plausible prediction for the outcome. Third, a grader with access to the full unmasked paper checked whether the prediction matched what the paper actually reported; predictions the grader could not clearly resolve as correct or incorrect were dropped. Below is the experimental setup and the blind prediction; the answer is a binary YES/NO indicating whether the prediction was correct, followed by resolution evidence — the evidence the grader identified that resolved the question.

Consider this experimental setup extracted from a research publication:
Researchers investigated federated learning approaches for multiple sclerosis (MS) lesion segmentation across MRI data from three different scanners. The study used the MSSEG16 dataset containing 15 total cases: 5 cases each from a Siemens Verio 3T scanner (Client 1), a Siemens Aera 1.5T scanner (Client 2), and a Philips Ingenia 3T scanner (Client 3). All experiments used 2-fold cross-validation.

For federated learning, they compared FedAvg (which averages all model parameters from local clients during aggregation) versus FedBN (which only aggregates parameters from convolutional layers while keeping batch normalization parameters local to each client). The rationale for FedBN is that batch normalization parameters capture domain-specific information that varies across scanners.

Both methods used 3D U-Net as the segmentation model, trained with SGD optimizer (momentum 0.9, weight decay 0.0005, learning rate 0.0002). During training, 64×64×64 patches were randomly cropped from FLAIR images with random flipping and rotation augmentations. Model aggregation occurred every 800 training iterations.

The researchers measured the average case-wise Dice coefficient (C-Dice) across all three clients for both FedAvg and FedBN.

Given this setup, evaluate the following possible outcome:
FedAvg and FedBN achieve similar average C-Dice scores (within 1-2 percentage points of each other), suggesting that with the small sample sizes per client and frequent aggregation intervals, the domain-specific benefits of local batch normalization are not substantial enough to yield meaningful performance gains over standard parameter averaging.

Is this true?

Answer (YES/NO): NO